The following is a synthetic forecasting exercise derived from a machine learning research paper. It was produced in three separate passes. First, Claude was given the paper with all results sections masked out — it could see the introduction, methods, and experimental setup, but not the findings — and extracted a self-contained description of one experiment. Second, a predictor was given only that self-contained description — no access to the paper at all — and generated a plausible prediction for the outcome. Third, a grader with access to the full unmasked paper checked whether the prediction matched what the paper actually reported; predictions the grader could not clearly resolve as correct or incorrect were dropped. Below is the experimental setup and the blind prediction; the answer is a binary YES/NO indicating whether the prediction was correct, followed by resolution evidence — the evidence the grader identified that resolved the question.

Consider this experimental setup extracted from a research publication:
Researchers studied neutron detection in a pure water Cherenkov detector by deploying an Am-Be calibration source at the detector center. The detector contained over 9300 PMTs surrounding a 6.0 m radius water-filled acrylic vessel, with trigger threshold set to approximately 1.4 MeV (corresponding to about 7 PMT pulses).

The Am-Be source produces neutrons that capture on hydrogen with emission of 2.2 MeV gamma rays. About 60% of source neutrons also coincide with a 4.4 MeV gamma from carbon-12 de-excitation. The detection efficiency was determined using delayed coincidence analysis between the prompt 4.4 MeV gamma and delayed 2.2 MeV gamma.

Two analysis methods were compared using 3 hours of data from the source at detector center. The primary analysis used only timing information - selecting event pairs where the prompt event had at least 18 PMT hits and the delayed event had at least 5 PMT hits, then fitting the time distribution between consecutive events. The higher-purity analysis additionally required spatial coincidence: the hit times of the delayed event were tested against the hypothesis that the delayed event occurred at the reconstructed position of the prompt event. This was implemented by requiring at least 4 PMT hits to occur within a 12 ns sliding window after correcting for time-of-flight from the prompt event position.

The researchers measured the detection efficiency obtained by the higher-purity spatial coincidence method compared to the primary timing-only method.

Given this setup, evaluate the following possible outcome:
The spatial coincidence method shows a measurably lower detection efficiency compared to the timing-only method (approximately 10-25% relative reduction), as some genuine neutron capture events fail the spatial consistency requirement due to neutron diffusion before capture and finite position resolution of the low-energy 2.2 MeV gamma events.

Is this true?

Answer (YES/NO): NO